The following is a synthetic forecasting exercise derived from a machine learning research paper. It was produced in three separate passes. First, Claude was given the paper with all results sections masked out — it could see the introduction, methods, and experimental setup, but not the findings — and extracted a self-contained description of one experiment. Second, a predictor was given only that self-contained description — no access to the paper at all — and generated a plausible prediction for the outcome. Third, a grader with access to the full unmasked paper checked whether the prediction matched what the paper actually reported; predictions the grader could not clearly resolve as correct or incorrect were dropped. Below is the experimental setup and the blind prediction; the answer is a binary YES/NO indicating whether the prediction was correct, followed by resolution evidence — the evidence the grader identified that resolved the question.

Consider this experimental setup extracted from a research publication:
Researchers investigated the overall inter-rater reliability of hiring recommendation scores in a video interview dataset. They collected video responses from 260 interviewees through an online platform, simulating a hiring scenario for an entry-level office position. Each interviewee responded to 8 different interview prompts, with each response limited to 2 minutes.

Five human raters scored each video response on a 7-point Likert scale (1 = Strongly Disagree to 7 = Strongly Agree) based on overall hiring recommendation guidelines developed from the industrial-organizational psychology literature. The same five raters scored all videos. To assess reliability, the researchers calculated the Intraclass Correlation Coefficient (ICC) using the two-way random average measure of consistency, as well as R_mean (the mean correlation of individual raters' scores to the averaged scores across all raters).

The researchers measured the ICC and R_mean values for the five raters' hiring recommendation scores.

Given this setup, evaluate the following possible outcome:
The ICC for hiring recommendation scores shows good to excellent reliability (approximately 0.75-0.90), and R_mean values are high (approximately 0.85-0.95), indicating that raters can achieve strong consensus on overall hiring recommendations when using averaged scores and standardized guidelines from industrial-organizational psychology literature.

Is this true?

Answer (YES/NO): NO